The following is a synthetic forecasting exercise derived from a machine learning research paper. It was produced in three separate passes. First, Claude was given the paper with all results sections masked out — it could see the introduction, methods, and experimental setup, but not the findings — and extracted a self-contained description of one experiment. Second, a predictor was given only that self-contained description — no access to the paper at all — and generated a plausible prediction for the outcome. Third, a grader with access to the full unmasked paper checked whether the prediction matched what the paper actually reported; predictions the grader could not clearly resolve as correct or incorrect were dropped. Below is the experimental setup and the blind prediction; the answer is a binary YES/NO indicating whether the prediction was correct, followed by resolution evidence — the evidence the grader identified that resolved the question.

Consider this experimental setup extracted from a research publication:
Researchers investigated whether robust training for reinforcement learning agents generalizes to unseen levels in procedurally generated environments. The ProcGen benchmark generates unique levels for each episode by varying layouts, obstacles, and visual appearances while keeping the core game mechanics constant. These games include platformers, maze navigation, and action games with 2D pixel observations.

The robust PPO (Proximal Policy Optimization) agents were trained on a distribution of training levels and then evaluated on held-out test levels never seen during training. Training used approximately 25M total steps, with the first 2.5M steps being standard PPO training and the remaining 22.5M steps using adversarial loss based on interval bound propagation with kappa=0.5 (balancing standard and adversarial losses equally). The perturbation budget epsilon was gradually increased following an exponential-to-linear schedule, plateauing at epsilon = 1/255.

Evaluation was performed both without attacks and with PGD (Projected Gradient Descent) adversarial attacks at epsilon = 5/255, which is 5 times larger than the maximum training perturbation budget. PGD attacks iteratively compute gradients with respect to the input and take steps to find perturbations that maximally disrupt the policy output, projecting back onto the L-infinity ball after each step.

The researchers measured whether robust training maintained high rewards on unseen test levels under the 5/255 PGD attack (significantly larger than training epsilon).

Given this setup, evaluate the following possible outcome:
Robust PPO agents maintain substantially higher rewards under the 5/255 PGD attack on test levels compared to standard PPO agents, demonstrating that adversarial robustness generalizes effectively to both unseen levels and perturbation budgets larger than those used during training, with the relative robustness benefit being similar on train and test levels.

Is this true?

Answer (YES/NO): YES